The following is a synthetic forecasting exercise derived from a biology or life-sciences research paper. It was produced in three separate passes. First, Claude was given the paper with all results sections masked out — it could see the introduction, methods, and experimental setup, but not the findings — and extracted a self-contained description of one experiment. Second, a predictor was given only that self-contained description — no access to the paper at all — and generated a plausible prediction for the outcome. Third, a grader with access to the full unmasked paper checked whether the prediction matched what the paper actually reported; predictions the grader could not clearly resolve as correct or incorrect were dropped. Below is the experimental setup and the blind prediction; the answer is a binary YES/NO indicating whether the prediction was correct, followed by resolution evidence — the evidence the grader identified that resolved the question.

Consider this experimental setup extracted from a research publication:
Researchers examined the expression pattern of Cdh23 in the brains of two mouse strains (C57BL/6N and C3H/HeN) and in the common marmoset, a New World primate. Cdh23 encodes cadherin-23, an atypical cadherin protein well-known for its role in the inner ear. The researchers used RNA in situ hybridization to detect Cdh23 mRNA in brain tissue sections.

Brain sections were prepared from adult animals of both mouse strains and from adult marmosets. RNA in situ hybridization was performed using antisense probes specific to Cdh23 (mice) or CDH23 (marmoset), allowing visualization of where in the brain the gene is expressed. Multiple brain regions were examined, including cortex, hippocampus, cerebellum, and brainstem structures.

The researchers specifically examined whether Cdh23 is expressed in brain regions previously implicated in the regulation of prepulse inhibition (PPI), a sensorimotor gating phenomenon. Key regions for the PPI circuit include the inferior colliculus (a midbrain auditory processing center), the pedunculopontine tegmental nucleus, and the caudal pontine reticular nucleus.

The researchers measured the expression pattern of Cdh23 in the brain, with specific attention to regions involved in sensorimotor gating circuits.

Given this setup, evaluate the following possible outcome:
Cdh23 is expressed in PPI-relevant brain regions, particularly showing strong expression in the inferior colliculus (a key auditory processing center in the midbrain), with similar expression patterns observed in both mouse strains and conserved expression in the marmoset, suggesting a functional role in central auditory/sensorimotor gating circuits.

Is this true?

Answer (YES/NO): NO